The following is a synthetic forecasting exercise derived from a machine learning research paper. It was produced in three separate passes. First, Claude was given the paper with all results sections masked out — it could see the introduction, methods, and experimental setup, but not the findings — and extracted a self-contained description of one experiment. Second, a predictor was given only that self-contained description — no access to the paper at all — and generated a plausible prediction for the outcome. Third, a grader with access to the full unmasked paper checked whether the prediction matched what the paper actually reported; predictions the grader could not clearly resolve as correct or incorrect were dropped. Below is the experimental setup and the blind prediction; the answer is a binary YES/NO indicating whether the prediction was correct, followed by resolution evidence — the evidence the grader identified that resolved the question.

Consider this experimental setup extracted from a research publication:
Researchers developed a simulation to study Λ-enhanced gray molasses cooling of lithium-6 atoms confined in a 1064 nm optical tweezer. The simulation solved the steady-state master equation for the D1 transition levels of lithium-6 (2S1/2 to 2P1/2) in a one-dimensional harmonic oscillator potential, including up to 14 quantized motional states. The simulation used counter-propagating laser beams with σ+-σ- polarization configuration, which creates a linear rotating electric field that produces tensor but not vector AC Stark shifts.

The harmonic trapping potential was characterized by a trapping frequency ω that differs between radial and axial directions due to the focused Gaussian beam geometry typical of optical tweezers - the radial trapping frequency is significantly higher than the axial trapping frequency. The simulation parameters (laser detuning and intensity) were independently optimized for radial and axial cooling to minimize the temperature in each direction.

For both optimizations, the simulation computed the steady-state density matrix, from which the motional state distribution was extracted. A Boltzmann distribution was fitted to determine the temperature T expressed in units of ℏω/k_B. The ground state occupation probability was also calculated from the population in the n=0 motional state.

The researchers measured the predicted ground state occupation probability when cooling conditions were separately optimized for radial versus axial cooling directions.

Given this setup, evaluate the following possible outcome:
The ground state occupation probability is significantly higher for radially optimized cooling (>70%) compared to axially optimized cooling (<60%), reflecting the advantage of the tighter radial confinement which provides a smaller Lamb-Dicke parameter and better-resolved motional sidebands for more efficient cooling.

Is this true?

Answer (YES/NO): NO